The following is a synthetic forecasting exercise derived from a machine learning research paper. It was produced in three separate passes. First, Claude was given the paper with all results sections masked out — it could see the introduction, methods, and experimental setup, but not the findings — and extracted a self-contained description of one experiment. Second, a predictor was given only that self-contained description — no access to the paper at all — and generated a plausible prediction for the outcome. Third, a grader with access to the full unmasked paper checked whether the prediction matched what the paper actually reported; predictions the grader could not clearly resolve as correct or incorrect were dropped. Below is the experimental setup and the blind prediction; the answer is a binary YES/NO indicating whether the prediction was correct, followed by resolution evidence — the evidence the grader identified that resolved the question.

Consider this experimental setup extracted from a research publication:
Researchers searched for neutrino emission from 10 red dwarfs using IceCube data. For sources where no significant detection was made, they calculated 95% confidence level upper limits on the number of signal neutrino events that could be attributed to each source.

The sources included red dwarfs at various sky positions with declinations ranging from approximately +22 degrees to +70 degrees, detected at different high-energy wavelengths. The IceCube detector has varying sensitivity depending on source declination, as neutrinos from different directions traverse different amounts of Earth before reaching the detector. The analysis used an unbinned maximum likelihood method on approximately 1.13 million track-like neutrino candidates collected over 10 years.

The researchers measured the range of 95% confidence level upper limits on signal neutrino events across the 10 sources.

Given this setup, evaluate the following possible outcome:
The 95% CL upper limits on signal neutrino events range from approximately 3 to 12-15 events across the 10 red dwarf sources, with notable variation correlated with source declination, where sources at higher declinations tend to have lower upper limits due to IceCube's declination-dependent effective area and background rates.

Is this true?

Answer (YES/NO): NO